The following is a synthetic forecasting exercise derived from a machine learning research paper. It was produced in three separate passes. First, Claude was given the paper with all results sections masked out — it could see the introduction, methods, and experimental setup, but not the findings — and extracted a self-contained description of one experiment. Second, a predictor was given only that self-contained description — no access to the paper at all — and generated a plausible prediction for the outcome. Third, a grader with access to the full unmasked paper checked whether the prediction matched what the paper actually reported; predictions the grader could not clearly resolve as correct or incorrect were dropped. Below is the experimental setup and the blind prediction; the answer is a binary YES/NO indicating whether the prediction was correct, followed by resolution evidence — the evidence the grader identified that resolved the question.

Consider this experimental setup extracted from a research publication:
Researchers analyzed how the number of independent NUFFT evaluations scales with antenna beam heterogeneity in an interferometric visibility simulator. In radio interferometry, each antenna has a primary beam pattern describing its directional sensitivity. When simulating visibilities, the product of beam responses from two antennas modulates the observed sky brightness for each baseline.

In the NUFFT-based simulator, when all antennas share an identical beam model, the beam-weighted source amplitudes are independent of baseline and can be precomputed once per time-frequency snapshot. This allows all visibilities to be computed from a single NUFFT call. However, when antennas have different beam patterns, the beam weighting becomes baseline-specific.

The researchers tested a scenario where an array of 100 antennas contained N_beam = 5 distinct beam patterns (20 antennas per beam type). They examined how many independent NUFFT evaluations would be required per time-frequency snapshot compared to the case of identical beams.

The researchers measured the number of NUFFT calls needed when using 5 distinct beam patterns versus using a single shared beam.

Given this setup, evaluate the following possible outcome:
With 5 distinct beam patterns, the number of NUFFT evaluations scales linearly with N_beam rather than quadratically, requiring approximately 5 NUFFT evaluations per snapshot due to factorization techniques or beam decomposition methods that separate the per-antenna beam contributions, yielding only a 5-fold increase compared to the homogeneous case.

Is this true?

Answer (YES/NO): NO